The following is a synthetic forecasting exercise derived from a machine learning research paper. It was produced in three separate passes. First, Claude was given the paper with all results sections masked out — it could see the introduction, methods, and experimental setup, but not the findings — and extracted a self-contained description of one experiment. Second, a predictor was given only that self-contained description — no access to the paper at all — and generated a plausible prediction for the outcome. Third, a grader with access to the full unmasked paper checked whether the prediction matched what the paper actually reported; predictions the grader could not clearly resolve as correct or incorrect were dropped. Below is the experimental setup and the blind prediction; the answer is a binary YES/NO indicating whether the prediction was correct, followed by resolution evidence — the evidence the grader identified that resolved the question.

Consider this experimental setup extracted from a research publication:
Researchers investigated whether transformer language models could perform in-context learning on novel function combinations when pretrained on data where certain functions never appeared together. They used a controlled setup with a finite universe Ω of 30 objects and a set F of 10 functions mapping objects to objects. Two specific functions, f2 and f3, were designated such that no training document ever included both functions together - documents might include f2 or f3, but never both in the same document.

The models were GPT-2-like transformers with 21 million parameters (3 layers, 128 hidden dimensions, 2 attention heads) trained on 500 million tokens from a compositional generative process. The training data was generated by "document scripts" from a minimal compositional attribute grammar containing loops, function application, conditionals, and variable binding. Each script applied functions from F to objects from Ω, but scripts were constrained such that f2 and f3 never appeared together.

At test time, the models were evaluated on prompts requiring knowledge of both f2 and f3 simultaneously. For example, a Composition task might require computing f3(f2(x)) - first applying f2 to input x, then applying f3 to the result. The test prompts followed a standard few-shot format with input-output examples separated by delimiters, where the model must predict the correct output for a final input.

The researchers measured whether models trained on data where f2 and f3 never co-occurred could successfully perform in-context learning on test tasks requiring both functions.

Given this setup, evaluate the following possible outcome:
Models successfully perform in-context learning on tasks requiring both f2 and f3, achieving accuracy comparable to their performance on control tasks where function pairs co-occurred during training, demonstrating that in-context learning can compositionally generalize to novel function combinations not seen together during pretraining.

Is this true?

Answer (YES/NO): NO